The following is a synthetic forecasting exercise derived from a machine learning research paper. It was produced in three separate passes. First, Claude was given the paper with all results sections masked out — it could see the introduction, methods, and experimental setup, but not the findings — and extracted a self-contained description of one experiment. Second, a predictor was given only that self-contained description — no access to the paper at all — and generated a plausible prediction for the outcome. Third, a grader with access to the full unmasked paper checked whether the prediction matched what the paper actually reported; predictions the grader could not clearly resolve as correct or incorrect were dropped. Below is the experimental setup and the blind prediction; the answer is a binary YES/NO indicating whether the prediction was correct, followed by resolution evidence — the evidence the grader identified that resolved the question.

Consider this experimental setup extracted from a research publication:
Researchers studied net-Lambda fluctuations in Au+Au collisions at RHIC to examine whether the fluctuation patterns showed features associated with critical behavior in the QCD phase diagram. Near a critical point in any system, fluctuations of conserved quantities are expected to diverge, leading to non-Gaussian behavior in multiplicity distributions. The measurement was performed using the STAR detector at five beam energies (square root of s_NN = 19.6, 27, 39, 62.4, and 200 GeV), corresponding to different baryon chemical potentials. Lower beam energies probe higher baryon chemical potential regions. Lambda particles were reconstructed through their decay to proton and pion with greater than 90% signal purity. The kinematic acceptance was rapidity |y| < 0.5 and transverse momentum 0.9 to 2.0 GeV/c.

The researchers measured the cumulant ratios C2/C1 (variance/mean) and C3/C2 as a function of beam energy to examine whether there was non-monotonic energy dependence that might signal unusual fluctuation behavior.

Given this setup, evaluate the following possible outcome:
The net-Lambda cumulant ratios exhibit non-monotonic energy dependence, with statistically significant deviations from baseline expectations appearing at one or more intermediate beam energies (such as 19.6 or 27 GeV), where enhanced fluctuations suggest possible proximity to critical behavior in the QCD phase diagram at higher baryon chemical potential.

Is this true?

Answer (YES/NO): NO